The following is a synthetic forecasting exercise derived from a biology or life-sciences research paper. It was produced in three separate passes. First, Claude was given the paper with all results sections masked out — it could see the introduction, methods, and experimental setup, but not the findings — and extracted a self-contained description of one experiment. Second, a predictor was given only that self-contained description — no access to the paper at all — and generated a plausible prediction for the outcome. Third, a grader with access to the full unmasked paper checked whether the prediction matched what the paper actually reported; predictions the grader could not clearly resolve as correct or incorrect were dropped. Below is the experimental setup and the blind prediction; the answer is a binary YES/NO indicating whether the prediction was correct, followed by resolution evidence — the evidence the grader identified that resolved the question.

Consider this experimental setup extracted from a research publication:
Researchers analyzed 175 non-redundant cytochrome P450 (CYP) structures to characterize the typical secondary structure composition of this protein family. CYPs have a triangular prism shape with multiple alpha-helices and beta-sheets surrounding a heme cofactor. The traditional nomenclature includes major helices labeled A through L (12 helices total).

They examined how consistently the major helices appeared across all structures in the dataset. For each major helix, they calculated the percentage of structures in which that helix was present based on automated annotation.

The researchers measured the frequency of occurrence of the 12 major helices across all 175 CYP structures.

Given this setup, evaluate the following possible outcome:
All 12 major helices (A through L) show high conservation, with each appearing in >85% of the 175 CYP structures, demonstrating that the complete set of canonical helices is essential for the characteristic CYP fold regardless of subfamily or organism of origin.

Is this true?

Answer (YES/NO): YES